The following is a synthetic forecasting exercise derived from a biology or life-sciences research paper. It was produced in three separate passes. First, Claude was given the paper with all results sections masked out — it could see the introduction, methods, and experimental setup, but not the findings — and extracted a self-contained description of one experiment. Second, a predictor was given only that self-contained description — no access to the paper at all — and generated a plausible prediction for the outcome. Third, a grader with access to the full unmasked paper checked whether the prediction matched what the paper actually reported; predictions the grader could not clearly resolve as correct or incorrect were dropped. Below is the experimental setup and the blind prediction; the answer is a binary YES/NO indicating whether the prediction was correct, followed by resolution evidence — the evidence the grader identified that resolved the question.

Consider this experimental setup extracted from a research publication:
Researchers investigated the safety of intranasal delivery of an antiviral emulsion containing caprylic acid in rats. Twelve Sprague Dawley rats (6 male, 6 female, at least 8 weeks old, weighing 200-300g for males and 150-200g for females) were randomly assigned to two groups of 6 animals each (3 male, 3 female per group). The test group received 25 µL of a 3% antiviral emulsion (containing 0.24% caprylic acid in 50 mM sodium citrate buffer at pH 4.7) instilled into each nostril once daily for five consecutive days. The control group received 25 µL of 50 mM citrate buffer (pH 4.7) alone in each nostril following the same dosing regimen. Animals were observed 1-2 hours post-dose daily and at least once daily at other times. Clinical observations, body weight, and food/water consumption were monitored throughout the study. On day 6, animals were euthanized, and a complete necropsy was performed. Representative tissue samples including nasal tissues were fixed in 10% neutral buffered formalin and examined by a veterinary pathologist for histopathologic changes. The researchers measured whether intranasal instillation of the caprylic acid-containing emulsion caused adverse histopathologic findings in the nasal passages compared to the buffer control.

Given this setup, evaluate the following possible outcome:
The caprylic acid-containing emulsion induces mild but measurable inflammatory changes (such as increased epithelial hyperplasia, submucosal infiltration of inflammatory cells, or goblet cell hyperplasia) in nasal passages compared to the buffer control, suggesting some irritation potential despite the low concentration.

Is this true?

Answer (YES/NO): NO